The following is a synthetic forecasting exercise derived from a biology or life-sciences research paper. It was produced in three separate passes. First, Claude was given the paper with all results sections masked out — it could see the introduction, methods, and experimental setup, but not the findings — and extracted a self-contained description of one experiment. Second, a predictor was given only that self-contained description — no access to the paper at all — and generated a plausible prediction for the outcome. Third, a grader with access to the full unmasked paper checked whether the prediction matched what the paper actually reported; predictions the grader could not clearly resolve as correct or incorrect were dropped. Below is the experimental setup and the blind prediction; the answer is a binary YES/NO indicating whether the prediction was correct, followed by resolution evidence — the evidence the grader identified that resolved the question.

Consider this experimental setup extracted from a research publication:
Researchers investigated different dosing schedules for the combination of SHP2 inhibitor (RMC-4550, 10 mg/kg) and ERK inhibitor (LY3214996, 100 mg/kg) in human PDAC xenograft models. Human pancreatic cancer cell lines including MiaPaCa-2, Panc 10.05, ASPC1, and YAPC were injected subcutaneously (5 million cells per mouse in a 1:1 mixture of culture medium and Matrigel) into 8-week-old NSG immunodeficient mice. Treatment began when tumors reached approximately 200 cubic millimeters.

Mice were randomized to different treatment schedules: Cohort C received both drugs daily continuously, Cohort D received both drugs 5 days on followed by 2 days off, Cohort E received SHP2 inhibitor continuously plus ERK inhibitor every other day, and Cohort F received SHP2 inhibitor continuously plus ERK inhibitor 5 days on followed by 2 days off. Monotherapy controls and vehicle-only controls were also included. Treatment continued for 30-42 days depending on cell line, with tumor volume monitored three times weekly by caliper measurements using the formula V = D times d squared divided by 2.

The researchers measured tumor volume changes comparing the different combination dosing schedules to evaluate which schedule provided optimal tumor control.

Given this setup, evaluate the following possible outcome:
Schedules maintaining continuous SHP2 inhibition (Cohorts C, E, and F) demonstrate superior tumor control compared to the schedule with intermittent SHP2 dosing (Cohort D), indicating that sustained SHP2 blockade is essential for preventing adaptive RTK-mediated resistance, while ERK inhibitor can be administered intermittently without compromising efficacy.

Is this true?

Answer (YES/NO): NO